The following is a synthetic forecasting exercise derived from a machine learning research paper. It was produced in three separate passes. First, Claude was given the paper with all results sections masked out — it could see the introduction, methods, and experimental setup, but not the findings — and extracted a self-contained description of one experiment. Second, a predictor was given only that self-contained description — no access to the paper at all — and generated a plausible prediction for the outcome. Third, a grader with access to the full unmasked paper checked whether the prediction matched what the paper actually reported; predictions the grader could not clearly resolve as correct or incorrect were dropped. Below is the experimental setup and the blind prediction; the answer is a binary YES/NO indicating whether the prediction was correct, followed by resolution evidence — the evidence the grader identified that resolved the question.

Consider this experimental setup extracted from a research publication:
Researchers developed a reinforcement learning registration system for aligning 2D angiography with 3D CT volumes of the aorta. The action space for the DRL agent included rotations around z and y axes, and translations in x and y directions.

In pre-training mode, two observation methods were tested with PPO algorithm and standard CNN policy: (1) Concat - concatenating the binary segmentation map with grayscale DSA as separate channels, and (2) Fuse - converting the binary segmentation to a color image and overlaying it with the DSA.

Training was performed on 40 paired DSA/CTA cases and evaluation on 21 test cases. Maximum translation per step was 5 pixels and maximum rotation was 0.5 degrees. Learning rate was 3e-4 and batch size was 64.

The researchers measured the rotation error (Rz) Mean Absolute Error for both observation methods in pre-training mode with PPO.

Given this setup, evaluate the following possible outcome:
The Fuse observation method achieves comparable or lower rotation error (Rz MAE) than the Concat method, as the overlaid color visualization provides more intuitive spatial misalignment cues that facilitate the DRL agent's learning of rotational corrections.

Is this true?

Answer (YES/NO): NO